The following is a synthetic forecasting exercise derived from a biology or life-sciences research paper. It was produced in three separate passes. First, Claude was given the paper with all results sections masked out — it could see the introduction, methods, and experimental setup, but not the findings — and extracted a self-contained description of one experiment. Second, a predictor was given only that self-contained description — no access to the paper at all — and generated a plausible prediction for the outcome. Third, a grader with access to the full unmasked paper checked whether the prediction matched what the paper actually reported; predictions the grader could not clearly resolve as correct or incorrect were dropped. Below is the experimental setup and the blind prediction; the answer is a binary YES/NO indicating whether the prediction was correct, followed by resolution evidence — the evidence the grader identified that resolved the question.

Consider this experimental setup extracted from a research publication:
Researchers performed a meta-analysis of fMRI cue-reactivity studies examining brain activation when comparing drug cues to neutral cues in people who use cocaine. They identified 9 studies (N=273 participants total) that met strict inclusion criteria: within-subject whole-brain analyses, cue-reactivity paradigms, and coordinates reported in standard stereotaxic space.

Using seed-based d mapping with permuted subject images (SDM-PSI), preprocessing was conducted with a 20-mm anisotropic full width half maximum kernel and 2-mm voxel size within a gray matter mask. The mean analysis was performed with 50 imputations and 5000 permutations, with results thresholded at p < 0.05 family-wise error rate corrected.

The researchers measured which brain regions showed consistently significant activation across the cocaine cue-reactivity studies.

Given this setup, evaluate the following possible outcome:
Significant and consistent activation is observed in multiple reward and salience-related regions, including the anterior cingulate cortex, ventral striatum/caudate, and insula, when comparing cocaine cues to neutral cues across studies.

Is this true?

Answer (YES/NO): NO